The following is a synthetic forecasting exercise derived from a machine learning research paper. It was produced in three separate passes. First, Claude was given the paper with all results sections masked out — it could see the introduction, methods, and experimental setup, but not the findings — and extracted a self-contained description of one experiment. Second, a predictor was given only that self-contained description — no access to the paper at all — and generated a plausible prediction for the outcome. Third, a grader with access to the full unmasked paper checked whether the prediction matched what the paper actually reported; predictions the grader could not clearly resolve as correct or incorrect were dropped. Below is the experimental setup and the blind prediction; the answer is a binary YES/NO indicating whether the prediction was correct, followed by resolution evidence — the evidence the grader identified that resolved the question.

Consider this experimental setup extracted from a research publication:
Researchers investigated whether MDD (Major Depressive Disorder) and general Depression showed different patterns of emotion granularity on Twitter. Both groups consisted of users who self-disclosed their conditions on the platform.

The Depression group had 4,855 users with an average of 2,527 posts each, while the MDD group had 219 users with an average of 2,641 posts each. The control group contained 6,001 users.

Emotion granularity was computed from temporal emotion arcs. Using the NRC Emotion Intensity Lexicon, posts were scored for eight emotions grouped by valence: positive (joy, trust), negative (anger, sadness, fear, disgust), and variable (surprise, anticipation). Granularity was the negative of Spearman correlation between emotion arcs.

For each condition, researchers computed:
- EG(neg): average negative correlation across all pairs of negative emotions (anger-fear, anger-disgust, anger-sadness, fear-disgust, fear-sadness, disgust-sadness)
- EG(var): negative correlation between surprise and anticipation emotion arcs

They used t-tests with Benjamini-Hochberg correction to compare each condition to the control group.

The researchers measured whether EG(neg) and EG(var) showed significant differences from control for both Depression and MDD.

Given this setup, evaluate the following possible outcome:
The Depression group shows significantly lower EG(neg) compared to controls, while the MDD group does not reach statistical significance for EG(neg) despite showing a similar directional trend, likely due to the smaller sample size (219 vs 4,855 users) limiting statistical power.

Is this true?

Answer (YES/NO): YES